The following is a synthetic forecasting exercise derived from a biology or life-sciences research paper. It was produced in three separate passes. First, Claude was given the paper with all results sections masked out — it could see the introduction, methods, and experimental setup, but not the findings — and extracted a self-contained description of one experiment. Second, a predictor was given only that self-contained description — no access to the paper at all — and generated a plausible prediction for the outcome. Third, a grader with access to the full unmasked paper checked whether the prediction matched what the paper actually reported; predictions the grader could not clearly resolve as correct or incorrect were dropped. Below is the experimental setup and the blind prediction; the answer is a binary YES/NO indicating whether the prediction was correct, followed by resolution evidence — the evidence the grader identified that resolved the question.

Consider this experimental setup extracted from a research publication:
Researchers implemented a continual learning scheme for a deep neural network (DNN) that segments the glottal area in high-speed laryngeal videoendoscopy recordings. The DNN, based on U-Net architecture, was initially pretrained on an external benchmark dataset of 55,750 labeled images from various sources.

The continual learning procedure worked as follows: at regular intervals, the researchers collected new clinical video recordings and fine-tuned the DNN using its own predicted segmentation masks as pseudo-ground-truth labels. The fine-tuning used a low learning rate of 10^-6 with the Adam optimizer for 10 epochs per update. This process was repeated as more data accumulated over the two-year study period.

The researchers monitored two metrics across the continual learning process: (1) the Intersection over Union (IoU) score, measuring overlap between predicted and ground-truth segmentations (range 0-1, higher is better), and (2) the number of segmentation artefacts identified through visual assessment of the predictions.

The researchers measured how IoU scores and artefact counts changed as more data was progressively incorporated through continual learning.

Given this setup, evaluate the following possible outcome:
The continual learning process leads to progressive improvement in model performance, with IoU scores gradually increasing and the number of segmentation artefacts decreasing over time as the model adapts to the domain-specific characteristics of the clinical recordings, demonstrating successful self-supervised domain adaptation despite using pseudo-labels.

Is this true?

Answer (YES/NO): NO